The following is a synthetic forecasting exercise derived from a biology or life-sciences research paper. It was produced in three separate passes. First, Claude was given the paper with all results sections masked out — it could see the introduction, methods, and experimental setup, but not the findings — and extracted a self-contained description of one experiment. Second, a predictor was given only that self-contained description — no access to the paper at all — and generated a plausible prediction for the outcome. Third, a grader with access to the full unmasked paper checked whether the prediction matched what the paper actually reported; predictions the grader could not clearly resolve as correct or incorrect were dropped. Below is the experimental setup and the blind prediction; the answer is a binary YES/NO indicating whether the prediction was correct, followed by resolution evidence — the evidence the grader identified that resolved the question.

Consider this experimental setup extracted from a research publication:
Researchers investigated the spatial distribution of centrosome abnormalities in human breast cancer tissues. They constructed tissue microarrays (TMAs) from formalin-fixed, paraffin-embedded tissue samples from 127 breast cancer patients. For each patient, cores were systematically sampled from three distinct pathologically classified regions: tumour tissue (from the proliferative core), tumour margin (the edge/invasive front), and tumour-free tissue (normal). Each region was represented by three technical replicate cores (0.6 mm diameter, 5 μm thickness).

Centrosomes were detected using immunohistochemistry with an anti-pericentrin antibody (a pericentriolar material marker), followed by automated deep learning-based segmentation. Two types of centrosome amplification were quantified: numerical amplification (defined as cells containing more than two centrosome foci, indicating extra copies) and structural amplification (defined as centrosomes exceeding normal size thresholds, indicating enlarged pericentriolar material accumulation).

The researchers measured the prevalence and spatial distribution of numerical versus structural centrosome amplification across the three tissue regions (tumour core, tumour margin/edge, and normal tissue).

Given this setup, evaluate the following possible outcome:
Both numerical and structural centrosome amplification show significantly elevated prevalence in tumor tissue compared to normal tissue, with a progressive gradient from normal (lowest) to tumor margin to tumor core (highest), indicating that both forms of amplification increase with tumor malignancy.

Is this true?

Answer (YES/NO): NO